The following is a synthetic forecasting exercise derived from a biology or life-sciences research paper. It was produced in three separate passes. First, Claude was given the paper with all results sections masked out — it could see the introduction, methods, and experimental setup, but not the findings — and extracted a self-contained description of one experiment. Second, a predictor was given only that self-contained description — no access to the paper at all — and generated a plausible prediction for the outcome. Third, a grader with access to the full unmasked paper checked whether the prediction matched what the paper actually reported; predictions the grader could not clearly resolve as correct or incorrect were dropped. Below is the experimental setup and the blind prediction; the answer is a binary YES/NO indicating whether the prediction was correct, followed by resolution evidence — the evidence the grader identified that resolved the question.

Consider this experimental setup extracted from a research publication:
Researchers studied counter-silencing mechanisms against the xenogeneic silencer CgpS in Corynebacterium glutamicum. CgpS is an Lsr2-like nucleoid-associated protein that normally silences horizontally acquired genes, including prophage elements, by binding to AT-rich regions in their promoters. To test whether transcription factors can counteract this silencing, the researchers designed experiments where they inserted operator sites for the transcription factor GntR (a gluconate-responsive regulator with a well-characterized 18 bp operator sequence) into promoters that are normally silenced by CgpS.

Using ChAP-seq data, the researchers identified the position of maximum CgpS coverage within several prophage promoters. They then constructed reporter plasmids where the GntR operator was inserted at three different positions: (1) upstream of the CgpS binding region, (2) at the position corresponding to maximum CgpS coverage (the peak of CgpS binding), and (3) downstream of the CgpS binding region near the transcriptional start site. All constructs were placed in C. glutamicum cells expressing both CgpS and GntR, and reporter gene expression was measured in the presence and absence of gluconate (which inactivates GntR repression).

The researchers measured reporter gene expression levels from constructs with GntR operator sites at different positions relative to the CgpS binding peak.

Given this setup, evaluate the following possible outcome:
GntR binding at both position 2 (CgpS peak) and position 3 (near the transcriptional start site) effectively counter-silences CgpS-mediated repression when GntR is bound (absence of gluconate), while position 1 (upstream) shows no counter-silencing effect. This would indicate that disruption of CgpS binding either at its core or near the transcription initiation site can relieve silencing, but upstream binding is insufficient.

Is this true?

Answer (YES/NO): NO